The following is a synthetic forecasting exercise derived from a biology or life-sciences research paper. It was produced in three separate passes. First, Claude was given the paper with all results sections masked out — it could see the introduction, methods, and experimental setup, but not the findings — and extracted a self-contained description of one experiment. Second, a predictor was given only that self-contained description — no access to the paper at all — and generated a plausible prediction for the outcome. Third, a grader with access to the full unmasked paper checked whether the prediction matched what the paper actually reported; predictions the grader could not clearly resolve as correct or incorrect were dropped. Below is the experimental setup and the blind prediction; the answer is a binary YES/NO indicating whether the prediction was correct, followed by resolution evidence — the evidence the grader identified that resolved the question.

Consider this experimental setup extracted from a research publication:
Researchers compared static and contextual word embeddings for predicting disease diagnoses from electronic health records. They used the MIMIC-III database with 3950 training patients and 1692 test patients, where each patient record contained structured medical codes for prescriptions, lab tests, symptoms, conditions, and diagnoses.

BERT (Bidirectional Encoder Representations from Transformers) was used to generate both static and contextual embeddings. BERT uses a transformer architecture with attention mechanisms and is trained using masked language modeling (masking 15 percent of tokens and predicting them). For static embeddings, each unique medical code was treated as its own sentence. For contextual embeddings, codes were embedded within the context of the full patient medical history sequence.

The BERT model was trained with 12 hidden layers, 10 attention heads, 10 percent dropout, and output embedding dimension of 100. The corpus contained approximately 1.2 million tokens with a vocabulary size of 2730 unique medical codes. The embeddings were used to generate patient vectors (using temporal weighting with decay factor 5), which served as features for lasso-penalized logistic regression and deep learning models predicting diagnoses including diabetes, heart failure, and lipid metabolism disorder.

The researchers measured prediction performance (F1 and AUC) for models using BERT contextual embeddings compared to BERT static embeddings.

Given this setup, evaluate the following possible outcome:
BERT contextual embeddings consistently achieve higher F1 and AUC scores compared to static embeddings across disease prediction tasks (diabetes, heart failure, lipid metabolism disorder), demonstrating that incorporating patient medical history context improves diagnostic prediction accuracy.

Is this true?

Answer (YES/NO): NO